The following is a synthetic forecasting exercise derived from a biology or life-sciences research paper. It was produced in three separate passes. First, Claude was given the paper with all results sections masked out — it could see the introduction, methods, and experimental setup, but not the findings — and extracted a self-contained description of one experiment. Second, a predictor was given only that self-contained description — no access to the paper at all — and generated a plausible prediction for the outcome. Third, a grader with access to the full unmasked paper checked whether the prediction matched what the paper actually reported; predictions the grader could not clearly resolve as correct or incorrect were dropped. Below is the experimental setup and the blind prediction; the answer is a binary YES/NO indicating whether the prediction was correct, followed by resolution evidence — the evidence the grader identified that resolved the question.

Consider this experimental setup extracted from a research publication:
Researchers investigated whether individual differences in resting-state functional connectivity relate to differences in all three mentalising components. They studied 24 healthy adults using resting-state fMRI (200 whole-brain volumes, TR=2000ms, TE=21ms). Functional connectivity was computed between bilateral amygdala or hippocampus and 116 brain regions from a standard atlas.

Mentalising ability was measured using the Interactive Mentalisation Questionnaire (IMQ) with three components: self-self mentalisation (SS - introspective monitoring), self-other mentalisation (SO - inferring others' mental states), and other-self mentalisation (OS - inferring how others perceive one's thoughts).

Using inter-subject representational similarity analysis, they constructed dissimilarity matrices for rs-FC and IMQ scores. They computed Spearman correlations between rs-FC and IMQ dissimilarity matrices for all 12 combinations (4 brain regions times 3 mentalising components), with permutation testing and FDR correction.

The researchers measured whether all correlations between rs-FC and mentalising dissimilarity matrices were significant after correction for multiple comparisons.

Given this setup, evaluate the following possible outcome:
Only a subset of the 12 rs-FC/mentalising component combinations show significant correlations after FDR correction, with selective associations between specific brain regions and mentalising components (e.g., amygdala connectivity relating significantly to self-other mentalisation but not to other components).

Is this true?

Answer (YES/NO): NO